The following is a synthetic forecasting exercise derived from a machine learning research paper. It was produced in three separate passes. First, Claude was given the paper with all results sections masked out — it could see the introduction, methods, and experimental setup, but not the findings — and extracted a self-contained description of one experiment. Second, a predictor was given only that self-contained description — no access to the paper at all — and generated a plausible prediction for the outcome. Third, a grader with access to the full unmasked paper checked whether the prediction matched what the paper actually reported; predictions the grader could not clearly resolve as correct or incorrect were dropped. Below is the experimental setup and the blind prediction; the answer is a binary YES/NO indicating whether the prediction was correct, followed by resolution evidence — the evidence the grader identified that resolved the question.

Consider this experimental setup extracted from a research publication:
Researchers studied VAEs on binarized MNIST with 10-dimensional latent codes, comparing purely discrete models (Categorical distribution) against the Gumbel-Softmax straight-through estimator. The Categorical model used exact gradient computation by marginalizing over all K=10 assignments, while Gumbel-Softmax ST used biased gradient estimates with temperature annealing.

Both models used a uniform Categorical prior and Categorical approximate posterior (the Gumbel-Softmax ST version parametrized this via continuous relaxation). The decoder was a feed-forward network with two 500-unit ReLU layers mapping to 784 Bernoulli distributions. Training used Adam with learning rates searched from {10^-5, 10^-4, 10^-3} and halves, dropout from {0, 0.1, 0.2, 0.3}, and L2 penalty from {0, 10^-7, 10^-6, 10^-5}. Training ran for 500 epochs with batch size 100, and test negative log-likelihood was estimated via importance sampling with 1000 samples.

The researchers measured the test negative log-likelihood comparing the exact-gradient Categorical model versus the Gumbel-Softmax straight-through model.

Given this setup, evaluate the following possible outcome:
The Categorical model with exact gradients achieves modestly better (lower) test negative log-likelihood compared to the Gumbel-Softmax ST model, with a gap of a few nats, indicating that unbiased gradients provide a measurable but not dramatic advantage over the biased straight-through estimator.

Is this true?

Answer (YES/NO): YES